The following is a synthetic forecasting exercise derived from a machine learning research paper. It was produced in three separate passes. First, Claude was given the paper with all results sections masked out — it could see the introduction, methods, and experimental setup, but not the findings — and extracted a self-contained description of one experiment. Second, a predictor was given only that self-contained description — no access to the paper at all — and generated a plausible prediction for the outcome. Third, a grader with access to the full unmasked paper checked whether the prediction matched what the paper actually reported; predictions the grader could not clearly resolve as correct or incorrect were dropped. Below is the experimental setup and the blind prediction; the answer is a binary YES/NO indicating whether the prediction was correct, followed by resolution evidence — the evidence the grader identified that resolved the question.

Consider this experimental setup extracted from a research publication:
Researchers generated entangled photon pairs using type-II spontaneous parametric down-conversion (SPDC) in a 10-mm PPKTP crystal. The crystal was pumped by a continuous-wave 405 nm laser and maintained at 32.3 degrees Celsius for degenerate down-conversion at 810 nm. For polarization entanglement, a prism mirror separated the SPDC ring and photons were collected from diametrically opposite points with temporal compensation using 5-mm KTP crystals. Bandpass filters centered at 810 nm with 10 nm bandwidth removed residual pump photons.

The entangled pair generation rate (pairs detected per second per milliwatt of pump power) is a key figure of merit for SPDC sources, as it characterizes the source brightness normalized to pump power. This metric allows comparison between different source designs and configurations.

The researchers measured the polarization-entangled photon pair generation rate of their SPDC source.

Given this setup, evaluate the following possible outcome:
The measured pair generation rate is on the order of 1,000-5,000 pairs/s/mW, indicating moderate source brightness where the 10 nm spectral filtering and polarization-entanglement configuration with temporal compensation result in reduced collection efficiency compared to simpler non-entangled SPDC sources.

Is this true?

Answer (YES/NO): NO